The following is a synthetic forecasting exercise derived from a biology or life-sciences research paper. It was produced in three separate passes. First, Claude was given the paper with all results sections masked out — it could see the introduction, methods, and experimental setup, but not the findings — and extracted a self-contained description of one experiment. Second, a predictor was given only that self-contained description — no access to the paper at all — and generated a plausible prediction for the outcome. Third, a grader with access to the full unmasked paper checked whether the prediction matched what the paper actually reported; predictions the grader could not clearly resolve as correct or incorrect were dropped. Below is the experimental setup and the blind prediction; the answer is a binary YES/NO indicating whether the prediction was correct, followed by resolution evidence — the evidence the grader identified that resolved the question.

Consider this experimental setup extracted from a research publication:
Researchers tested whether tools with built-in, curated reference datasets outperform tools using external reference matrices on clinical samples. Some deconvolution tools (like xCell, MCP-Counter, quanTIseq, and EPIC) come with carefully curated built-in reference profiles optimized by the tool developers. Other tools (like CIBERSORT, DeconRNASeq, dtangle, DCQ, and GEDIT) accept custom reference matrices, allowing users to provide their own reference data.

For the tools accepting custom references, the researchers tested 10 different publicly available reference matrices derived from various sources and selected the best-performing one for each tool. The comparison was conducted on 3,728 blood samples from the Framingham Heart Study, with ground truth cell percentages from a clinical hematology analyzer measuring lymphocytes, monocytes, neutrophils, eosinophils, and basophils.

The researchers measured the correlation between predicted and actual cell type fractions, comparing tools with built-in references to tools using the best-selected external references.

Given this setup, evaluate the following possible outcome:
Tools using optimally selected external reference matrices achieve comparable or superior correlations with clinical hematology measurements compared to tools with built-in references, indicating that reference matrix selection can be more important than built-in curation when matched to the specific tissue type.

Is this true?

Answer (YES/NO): YES